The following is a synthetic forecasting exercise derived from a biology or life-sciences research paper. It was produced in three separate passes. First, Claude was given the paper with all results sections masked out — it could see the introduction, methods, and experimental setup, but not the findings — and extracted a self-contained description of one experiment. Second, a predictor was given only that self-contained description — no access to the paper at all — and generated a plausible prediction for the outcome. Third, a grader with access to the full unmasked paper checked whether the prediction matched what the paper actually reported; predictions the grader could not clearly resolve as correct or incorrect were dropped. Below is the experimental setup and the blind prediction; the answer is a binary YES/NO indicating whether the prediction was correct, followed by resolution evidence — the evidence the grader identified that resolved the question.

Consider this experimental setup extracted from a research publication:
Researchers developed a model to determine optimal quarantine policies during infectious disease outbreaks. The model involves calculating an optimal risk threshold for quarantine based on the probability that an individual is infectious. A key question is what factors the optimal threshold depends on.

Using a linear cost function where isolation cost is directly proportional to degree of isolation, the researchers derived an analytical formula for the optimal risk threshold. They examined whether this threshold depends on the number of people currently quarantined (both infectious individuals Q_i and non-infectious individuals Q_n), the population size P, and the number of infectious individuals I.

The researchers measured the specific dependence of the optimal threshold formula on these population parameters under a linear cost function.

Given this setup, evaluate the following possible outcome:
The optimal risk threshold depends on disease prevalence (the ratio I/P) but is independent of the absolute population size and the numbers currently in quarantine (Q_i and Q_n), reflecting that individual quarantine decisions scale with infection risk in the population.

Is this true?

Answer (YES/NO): NO